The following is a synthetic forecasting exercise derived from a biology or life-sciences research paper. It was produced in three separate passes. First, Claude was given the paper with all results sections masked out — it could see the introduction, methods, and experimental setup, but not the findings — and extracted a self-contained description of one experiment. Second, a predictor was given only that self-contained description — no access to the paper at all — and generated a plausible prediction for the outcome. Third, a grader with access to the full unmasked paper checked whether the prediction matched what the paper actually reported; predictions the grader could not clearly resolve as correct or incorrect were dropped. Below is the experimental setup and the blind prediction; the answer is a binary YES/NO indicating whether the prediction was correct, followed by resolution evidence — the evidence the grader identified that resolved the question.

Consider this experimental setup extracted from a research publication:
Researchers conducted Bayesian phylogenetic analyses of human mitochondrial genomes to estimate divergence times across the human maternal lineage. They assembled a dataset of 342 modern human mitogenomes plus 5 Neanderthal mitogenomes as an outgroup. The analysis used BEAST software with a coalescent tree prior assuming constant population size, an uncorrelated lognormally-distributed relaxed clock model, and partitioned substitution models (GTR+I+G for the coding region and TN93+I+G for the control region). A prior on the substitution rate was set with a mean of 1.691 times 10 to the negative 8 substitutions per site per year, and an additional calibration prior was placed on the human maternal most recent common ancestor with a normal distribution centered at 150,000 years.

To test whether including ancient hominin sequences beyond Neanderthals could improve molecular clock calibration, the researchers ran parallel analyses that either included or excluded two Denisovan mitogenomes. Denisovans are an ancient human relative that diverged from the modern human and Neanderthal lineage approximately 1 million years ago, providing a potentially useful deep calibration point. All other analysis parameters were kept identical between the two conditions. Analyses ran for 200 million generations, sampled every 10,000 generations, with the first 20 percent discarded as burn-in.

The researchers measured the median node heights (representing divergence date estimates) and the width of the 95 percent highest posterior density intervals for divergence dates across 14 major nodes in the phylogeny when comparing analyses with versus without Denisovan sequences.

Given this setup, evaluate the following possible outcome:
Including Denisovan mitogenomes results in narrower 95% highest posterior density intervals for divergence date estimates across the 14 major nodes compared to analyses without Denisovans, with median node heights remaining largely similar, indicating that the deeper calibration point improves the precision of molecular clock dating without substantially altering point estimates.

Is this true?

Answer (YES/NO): YES